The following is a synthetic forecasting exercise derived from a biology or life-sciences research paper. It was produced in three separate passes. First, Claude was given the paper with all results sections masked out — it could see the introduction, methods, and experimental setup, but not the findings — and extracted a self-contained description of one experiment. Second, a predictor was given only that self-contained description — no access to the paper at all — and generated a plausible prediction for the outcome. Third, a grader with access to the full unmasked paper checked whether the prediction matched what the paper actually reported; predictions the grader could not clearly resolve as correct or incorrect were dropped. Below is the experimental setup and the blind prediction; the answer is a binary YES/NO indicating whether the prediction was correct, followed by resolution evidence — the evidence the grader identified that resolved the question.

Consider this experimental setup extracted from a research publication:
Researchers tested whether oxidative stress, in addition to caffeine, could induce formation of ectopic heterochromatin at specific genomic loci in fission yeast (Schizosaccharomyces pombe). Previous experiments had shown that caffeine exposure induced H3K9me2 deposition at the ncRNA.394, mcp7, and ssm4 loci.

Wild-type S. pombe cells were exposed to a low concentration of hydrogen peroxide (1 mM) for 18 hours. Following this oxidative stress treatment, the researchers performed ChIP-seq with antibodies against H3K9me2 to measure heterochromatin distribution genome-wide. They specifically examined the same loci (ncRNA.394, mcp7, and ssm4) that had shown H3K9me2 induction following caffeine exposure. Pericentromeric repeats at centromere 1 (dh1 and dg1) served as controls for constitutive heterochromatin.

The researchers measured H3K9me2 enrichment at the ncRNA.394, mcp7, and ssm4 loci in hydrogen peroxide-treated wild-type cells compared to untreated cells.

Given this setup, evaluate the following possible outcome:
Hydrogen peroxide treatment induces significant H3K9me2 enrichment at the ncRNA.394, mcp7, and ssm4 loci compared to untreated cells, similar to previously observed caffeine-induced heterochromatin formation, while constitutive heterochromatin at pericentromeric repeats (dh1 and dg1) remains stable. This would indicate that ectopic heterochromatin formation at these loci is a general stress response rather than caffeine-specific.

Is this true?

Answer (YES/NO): NO